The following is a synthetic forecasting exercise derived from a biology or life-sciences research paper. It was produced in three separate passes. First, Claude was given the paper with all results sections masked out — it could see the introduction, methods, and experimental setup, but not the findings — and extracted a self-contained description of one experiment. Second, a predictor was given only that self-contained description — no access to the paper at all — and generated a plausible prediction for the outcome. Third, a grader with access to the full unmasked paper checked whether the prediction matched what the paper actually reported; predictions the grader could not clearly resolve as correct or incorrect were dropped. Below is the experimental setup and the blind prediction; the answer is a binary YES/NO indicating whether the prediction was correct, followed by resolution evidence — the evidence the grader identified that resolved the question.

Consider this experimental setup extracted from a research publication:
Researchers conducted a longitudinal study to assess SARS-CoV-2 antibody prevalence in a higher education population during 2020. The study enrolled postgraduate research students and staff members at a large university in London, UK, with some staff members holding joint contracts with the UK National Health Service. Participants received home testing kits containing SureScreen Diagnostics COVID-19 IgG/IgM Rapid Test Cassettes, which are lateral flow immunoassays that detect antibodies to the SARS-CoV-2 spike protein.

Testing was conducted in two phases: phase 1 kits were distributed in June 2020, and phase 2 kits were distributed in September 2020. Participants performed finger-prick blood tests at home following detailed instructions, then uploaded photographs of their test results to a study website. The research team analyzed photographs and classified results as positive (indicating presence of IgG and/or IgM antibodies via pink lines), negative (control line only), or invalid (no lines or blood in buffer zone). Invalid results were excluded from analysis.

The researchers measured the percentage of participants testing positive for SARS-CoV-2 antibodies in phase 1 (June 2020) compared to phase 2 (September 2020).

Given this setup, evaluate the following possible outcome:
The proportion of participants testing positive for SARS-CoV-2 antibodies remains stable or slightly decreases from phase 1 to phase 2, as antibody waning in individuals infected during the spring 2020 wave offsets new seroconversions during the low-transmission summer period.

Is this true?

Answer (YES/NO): YES